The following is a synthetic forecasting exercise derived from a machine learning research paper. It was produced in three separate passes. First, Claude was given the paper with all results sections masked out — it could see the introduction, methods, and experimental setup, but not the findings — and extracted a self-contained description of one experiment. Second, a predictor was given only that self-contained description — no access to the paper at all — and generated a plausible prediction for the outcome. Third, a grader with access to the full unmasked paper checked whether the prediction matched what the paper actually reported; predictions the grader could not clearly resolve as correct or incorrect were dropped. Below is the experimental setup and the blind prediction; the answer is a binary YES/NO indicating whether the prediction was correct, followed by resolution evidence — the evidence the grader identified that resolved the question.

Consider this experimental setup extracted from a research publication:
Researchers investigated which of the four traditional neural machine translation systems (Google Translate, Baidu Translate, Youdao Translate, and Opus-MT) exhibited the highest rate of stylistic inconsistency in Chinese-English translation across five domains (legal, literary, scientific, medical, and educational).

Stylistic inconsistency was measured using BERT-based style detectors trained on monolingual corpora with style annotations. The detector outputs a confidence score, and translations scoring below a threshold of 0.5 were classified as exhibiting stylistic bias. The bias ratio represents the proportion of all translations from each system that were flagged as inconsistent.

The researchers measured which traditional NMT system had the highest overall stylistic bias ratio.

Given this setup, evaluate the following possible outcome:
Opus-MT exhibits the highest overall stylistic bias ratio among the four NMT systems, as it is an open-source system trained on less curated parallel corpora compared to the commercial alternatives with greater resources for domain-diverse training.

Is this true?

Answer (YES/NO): NO